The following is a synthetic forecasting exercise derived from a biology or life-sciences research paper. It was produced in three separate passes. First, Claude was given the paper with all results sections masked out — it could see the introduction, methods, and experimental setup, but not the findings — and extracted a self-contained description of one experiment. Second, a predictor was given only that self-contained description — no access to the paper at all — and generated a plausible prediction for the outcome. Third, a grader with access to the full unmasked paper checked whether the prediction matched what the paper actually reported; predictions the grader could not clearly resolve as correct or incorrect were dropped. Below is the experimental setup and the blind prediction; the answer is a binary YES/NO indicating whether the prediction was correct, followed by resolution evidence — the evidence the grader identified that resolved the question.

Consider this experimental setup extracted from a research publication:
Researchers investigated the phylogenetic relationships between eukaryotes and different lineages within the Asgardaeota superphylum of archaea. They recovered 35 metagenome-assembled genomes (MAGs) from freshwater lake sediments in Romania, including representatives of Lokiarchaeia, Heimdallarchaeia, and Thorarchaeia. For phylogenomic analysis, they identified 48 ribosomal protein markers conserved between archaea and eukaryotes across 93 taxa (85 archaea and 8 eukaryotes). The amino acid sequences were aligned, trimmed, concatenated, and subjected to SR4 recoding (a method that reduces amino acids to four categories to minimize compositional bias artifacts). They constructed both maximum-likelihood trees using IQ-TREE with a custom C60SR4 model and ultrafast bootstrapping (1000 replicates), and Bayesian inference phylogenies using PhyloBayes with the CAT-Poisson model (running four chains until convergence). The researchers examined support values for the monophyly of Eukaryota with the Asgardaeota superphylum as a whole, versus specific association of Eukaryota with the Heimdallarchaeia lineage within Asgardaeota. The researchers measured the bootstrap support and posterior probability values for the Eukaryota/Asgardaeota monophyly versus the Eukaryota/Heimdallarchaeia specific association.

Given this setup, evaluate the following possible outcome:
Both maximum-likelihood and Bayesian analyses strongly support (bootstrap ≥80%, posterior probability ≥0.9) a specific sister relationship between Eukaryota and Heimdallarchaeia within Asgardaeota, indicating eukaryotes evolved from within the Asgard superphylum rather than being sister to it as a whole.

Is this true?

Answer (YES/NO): NO